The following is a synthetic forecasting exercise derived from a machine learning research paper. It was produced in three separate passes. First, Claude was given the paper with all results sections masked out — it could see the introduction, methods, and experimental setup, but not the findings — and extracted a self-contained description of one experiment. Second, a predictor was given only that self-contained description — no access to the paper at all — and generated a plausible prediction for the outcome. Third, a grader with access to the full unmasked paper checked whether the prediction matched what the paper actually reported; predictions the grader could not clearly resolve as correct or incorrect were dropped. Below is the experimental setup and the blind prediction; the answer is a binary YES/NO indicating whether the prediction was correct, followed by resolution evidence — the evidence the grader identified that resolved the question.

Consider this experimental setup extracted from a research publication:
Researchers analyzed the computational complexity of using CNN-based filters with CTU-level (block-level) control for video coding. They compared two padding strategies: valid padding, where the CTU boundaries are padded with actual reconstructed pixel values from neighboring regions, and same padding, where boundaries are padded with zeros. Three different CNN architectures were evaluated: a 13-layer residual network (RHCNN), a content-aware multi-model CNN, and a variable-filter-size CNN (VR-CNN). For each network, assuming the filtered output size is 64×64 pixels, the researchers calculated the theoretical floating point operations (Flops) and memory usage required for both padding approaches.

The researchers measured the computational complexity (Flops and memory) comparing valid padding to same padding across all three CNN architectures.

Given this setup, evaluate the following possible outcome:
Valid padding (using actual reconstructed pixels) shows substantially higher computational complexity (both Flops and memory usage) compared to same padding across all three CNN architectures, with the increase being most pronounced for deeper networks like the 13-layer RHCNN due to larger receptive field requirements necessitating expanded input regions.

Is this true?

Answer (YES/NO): YES